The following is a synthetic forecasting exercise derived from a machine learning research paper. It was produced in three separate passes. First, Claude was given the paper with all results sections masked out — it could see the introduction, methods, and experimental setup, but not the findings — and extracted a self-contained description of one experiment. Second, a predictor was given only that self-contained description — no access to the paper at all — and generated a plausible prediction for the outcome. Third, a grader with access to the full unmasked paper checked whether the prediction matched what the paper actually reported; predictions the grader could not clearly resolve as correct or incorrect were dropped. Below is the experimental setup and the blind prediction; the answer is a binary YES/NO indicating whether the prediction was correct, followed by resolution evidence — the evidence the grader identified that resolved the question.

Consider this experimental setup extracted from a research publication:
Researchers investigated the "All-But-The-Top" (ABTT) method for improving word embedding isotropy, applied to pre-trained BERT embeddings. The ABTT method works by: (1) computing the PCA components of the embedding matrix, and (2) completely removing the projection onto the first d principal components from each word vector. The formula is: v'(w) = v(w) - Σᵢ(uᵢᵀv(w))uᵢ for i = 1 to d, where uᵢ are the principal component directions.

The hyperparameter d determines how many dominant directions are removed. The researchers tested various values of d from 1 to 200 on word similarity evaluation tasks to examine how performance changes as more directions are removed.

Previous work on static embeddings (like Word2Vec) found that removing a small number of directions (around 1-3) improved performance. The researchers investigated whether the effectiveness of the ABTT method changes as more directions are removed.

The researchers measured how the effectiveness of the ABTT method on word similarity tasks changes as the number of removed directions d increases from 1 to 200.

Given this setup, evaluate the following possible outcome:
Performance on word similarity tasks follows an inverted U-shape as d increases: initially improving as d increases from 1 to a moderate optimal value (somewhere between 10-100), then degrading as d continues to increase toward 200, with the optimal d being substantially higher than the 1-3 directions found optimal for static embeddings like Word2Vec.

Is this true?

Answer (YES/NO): NO